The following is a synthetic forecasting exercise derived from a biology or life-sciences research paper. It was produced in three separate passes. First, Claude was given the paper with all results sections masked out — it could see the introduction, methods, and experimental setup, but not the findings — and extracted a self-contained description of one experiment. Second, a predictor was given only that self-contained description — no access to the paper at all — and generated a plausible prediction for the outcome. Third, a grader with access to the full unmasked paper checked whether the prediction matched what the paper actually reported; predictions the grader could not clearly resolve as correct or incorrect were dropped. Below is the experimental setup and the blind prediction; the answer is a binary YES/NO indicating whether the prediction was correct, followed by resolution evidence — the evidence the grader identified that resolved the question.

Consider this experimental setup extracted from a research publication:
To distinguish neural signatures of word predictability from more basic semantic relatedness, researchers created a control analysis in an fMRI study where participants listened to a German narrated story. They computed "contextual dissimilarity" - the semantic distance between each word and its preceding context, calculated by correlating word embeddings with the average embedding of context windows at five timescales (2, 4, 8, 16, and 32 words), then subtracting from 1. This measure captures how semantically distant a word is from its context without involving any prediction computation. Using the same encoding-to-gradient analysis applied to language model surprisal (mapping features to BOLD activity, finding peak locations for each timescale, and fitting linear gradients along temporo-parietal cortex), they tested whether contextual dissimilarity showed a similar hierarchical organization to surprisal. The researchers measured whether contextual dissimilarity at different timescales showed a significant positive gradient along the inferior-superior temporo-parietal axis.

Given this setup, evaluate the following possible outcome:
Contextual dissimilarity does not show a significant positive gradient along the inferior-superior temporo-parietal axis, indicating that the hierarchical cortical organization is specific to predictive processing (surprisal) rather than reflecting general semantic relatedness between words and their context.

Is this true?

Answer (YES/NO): YES